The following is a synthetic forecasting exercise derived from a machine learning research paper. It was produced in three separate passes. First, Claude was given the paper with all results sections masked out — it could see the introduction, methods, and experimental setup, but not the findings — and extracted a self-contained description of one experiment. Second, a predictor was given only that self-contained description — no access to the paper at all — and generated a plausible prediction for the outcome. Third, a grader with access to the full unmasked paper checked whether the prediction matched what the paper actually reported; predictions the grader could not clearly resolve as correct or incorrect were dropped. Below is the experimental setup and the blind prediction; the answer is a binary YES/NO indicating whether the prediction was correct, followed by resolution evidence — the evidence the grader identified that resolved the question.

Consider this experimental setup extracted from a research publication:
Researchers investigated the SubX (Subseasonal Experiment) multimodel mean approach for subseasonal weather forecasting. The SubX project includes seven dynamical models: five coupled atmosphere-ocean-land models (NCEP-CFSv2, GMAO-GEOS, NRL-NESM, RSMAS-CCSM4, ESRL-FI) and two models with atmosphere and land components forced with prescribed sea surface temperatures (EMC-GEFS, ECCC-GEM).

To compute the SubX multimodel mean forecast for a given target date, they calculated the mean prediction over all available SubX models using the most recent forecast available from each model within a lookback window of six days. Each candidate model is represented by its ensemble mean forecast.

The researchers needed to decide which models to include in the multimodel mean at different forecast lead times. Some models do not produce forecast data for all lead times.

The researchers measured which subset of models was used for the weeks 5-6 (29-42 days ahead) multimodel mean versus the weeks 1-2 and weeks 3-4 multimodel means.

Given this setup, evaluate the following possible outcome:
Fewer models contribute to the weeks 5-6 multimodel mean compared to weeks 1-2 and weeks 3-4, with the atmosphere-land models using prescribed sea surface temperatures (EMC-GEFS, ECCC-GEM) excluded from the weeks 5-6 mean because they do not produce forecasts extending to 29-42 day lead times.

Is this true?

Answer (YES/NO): NO